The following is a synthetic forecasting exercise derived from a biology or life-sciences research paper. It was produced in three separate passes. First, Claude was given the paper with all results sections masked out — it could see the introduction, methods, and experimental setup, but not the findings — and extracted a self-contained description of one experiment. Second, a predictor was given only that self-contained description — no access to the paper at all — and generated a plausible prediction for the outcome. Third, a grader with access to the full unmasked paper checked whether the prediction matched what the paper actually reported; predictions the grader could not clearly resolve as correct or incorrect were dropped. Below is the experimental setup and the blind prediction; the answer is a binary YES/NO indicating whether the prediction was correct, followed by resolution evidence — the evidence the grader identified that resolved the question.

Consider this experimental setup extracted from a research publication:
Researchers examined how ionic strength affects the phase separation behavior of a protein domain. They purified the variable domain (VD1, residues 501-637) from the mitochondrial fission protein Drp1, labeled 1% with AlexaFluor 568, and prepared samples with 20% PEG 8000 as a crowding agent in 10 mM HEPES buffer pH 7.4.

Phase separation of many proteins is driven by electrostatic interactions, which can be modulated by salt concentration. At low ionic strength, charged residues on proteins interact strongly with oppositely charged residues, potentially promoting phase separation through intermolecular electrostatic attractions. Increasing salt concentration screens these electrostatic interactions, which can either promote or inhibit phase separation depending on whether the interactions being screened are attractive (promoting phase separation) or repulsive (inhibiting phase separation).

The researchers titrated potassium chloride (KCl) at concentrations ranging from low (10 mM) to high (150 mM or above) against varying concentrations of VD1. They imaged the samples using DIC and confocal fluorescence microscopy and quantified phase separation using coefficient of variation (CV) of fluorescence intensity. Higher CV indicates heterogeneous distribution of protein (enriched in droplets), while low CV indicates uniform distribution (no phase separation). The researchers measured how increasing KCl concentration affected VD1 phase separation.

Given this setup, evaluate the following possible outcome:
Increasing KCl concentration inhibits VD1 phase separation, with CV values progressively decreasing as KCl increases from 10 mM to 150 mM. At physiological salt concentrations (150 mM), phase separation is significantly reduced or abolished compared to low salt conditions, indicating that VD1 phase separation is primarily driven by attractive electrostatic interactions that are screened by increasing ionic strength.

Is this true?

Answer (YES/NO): YES